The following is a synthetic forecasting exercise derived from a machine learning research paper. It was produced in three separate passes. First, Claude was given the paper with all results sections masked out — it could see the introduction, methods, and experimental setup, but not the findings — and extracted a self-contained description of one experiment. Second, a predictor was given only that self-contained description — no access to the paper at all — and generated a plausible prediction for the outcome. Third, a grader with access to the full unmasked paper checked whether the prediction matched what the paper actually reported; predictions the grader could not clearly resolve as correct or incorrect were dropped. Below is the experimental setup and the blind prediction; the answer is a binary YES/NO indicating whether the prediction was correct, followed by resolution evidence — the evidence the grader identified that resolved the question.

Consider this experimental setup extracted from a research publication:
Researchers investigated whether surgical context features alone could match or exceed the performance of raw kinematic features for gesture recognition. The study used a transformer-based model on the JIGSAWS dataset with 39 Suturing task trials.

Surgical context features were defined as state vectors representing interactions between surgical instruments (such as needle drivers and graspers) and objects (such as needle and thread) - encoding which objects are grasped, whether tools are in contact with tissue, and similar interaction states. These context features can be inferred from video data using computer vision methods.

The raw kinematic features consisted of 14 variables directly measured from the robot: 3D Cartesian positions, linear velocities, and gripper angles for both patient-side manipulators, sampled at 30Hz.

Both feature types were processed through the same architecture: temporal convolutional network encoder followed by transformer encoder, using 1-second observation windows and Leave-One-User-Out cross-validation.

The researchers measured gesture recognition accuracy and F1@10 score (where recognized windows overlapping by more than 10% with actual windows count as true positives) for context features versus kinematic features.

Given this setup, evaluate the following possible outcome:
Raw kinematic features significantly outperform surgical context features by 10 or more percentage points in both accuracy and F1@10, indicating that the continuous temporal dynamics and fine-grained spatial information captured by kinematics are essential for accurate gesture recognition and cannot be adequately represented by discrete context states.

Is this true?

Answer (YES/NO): NO